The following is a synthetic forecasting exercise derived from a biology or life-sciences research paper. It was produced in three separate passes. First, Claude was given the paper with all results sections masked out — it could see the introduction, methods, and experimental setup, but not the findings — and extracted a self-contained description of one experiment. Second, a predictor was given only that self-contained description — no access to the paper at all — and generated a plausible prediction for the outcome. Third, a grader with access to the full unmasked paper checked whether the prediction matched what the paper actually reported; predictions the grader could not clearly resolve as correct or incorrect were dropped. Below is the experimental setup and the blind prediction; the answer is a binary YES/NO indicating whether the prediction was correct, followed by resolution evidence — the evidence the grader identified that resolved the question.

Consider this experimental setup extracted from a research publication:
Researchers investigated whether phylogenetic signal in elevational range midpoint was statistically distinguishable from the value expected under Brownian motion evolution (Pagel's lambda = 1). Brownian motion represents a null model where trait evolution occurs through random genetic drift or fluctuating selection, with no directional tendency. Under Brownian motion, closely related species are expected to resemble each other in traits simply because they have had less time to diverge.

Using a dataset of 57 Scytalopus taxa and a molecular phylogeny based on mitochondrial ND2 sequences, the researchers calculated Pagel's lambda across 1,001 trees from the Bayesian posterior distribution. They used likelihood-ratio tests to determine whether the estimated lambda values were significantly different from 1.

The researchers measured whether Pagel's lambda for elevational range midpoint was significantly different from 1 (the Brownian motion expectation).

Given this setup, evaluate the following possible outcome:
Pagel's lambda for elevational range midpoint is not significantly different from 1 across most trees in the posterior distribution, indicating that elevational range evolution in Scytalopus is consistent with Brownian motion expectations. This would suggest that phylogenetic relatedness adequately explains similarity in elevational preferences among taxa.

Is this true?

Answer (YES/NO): NO